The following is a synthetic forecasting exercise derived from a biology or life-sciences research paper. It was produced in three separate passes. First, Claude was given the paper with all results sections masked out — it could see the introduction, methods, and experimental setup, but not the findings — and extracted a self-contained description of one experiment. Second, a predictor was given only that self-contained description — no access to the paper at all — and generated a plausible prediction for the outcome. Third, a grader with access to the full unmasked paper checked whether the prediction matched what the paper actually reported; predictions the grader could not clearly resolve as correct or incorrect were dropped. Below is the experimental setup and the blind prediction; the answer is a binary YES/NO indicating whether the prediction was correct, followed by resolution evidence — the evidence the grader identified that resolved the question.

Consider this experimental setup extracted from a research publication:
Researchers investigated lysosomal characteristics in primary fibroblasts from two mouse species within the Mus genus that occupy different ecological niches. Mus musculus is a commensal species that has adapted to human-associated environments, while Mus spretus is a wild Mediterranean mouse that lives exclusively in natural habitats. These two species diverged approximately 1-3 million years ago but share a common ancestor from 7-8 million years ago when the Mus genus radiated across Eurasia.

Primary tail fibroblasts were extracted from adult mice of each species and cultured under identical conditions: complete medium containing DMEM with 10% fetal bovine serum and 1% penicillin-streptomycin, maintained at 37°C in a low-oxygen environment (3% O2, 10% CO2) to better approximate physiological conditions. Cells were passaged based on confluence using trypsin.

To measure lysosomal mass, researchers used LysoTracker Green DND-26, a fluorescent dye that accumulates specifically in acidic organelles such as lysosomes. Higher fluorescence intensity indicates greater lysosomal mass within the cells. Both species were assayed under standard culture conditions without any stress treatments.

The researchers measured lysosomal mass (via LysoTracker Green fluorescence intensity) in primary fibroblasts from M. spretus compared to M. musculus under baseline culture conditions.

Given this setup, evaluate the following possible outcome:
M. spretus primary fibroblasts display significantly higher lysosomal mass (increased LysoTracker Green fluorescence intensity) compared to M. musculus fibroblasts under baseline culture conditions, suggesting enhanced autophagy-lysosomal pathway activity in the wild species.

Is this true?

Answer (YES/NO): YES